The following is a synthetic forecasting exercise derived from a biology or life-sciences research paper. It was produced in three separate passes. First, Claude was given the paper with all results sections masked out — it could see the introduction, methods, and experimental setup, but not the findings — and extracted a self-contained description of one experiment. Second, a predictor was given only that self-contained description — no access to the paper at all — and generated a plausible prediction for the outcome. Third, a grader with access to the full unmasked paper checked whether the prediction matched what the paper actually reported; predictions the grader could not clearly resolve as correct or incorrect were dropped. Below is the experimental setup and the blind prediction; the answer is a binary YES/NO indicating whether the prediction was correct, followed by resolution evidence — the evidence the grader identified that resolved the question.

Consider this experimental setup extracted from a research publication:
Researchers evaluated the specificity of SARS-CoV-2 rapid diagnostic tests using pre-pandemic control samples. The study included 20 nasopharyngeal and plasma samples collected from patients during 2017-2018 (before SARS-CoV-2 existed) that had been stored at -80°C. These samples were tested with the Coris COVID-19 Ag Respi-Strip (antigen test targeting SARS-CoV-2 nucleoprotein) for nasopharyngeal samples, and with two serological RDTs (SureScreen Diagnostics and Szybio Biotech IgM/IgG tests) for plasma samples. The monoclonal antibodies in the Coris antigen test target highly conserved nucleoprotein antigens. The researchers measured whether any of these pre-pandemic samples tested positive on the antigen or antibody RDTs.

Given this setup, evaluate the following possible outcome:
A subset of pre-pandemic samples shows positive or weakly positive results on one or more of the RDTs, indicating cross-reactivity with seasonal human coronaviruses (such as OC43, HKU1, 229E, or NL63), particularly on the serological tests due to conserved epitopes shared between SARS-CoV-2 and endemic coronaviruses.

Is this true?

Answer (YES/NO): NO